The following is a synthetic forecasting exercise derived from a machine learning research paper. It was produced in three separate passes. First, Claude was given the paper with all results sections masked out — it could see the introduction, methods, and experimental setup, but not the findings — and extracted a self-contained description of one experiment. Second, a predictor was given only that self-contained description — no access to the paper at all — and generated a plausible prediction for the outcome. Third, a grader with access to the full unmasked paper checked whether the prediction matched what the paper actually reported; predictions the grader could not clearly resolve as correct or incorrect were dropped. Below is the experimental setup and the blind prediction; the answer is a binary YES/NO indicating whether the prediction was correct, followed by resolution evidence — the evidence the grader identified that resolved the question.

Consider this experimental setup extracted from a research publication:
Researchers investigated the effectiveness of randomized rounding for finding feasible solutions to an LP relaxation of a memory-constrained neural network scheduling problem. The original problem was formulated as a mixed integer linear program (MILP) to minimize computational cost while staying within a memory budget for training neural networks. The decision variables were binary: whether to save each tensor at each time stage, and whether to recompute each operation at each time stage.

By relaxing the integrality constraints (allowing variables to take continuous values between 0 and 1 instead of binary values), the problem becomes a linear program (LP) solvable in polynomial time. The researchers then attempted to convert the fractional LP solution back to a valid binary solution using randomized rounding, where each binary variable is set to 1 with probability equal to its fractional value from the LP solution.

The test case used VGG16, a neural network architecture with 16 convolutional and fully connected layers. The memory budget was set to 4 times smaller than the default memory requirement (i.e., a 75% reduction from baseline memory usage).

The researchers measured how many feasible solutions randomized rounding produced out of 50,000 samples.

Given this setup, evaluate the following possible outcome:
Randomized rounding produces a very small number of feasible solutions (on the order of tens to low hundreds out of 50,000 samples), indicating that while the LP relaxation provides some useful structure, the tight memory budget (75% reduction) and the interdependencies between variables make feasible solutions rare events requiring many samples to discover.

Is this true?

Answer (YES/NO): NO